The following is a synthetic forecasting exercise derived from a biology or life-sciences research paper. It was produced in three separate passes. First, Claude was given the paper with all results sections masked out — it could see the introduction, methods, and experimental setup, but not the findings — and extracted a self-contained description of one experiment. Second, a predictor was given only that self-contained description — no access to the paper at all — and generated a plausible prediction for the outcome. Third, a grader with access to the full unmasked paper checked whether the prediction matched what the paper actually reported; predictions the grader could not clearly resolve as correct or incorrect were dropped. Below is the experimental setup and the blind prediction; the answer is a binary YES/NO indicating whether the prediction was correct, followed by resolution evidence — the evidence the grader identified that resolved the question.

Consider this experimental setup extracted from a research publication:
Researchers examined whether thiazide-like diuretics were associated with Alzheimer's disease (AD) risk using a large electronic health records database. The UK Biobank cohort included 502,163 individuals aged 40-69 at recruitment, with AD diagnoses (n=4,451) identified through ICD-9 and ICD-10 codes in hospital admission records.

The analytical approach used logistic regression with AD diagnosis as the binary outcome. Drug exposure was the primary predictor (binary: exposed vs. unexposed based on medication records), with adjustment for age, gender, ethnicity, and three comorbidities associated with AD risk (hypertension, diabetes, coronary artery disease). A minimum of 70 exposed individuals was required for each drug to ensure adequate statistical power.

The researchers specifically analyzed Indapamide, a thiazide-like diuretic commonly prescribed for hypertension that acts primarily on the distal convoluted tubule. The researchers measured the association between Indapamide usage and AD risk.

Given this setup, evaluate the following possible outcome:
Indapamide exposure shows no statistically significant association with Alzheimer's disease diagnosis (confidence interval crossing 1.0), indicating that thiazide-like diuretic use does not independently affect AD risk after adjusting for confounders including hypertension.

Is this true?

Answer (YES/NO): NO